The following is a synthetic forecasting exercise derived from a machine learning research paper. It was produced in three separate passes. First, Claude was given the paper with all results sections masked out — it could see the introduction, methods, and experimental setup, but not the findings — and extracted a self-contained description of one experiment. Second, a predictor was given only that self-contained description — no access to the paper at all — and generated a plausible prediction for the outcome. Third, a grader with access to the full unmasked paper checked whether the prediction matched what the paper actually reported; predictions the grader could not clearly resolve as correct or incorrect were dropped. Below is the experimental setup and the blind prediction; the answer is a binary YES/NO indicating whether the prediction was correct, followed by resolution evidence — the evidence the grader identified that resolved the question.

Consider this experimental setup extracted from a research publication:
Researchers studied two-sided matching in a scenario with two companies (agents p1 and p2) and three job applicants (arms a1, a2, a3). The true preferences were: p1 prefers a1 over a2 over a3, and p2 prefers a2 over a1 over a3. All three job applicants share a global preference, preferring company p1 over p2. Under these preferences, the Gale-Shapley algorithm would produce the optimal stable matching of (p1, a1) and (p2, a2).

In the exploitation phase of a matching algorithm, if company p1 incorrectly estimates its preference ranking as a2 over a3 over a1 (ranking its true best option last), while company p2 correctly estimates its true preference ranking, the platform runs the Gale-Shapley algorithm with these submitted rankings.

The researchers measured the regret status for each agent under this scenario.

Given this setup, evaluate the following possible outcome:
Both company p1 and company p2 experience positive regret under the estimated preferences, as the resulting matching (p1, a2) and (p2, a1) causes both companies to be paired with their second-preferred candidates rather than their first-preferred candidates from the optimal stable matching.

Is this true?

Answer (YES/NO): YES